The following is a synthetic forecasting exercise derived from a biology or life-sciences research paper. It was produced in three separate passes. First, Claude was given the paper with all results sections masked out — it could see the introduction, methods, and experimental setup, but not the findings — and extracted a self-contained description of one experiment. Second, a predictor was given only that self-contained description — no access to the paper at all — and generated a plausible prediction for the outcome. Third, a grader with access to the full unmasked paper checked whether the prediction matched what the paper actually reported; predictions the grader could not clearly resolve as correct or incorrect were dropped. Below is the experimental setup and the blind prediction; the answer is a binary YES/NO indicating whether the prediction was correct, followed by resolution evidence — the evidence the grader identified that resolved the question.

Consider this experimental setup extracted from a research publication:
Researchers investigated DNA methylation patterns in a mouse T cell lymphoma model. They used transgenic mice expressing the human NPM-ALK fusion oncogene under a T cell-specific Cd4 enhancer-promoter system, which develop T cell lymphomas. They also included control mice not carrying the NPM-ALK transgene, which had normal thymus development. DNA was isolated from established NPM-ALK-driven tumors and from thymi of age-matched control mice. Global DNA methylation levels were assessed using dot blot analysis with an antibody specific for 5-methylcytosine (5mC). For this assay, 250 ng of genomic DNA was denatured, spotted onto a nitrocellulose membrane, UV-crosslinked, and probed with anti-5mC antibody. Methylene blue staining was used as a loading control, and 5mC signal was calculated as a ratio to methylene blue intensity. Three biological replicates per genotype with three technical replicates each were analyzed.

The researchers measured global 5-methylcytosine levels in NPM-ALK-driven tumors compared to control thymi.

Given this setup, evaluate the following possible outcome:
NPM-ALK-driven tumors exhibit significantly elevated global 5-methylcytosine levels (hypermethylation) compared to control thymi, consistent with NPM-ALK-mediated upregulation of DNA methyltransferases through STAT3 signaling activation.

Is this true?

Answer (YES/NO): NO